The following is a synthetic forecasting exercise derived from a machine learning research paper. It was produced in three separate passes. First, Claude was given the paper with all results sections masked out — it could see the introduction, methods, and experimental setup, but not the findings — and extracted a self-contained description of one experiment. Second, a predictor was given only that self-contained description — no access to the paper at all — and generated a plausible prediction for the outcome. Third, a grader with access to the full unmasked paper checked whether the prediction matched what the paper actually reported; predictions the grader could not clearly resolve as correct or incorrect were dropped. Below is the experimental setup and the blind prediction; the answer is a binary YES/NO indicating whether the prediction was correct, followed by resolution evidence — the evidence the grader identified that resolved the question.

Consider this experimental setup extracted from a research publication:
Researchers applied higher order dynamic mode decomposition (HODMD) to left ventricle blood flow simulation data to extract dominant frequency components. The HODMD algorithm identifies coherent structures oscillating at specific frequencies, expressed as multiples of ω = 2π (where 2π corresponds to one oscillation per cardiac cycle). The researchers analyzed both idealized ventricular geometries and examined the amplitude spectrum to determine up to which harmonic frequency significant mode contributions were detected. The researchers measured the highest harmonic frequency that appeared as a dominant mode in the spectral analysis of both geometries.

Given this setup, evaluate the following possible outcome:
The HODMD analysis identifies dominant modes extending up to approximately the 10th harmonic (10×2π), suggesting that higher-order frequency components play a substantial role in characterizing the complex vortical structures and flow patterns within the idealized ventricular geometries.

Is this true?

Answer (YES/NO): NO